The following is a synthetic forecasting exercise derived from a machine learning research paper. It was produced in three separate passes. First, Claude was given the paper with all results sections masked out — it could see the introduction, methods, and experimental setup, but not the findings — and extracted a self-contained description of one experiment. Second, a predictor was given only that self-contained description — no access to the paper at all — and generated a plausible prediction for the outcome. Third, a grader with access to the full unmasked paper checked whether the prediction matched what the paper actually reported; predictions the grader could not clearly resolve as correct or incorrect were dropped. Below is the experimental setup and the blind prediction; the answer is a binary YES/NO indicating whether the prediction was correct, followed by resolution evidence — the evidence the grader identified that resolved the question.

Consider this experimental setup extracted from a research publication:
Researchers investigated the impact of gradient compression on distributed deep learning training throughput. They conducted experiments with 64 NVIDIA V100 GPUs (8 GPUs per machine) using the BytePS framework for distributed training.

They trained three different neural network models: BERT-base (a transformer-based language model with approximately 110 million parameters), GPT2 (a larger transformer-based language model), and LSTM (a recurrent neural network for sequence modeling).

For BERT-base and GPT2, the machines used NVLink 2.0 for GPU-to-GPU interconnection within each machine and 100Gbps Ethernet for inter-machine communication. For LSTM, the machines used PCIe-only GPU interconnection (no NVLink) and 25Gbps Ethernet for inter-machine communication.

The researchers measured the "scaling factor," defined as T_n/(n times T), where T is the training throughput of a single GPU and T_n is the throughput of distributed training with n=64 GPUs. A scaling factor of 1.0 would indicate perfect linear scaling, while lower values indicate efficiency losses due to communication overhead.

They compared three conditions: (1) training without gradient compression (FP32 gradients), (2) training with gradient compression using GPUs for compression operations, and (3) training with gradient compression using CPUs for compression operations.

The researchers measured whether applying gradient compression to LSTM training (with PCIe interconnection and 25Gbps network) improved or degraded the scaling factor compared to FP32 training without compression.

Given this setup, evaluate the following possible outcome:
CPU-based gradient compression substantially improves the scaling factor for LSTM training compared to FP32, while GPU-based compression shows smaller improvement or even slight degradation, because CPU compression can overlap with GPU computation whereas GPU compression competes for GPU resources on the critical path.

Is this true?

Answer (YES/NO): NO